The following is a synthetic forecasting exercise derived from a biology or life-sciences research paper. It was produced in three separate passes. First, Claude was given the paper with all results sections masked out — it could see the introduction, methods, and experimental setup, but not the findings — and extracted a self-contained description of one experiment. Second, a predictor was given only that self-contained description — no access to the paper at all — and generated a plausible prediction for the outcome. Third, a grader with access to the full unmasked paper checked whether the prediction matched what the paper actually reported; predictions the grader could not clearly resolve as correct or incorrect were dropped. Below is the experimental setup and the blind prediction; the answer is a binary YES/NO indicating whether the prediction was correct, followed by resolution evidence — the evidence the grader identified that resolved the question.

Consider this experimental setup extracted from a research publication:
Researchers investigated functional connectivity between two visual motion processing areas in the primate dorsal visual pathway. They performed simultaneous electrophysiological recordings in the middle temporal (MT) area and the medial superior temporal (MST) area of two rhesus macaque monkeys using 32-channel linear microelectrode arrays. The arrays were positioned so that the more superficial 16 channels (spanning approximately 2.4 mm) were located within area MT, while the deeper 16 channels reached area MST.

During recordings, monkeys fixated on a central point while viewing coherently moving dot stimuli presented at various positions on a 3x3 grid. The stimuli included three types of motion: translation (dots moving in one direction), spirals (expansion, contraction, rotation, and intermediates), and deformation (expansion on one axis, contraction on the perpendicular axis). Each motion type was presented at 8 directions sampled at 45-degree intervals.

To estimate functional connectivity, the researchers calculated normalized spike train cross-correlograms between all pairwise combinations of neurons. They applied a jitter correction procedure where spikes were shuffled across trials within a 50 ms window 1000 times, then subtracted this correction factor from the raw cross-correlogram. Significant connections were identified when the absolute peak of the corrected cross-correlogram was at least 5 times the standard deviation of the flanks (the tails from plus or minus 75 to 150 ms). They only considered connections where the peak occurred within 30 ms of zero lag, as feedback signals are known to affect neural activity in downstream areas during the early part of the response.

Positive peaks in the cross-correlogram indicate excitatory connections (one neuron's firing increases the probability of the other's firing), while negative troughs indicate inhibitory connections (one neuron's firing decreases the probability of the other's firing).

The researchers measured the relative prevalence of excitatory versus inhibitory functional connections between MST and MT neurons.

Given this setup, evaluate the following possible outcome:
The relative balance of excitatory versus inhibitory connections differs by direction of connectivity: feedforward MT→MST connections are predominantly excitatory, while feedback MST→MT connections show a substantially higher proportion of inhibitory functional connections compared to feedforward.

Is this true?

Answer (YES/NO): NO